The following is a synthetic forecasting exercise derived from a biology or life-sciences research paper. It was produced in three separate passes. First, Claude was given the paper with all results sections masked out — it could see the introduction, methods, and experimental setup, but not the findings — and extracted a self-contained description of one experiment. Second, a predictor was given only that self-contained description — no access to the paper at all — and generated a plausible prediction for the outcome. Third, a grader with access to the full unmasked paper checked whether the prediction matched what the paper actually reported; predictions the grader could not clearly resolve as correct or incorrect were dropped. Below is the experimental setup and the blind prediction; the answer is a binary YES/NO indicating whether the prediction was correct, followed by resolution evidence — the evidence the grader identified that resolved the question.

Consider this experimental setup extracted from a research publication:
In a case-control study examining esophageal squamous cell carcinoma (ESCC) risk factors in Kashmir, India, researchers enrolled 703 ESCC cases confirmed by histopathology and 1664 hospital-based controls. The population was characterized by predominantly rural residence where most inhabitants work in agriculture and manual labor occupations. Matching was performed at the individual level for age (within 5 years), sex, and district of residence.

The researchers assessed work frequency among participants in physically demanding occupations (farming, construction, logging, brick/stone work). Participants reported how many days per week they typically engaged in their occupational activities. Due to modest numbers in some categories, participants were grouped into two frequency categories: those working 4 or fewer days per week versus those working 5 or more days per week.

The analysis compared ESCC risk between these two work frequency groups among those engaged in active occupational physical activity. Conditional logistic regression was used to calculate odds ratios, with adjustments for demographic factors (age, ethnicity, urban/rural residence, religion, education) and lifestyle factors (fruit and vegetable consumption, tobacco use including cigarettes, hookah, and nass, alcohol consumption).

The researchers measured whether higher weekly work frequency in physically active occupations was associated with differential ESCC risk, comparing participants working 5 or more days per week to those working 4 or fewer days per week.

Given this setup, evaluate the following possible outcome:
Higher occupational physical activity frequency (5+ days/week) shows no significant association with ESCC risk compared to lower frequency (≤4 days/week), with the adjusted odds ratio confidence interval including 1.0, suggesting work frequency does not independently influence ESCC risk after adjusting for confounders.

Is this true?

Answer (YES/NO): NO